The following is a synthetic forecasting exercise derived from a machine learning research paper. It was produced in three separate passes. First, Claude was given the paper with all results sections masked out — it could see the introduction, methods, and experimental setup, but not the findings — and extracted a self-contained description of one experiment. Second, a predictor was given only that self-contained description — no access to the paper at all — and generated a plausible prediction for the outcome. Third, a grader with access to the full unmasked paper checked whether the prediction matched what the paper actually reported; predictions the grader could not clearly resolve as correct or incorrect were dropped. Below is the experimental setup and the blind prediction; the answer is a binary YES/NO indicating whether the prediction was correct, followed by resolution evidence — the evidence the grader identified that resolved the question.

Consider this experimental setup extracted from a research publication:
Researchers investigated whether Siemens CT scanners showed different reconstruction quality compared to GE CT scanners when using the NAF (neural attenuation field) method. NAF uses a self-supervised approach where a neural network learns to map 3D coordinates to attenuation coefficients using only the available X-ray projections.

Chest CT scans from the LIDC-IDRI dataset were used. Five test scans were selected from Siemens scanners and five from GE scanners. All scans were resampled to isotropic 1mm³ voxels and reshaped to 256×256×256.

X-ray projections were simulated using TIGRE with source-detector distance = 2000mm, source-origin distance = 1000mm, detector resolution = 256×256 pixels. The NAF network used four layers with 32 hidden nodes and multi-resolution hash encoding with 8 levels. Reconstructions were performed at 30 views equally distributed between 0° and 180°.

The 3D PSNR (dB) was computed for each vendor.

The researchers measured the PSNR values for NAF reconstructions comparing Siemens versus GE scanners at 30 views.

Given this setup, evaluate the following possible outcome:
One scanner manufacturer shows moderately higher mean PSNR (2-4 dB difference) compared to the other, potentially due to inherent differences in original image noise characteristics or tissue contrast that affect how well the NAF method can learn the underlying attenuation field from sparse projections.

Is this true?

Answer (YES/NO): YES